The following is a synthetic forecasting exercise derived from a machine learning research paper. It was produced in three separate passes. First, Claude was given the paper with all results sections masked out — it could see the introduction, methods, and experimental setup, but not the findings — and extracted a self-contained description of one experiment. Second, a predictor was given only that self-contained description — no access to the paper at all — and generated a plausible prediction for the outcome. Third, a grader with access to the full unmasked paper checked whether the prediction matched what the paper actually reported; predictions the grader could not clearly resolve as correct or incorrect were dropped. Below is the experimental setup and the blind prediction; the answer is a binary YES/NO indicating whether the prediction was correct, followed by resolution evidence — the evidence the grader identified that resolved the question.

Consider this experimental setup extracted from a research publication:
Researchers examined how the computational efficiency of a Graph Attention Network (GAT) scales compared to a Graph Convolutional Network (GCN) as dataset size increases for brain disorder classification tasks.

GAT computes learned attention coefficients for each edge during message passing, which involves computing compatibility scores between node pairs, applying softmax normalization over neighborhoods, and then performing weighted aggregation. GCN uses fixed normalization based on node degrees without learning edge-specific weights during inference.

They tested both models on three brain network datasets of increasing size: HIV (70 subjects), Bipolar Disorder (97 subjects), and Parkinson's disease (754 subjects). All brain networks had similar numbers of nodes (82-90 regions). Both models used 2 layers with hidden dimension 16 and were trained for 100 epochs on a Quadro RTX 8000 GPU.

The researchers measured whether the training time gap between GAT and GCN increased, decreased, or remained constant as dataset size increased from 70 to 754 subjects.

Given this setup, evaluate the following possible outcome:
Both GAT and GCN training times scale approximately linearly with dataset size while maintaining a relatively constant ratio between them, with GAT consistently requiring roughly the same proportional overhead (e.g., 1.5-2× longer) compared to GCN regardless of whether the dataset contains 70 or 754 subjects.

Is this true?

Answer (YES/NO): NO